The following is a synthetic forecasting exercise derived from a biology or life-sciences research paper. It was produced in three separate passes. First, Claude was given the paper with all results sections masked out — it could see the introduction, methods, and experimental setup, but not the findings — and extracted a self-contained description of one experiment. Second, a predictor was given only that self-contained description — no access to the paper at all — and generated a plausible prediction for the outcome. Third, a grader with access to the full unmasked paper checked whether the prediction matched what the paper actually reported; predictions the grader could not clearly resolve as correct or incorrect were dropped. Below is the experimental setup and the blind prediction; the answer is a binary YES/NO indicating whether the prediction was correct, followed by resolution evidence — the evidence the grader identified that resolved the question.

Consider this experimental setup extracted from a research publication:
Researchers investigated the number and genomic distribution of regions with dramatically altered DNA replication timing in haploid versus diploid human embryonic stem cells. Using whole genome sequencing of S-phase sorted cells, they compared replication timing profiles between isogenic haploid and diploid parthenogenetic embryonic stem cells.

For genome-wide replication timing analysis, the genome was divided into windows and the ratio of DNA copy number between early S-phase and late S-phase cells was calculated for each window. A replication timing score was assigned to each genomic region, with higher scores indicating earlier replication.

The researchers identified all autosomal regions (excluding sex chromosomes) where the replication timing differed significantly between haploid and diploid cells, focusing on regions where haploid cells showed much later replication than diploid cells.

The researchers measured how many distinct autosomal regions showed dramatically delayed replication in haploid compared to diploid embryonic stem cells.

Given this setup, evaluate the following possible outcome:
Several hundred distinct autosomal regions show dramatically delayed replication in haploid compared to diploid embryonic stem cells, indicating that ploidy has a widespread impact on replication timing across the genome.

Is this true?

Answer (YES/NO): NO